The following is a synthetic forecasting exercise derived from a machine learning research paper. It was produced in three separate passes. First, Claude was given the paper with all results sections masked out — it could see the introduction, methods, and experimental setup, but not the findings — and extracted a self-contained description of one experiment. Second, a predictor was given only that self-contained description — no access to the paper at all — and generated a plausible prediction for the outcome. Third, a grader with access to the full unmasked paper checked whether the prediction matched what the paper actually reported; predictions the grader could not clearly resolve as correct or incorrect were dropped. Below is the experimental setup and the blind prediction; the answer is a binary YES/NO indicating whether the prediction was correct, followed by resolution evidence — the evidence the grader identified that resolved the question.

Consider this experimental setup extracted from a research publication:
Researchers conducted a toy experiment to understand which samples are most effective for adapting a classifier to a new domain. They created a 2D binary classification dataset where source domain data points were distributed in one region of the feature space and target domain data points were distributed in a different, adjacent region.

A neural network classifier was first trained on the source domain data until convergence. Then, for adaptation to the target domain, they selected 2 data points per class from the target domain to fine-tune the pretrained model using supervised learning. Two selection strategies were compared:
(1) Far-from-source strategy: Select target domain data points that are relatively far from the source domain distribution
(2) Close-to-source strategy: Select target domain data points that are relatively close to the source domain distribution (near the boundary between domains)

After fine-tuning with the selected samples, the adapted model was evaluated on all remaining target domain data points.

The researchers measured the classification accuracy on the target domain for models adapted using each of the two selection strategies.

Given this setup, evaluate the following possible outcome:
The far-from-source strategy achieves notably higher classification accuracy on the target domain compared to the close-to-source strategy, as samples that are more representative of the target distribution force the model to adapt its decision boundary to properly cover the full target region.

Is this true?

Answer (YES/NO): NO